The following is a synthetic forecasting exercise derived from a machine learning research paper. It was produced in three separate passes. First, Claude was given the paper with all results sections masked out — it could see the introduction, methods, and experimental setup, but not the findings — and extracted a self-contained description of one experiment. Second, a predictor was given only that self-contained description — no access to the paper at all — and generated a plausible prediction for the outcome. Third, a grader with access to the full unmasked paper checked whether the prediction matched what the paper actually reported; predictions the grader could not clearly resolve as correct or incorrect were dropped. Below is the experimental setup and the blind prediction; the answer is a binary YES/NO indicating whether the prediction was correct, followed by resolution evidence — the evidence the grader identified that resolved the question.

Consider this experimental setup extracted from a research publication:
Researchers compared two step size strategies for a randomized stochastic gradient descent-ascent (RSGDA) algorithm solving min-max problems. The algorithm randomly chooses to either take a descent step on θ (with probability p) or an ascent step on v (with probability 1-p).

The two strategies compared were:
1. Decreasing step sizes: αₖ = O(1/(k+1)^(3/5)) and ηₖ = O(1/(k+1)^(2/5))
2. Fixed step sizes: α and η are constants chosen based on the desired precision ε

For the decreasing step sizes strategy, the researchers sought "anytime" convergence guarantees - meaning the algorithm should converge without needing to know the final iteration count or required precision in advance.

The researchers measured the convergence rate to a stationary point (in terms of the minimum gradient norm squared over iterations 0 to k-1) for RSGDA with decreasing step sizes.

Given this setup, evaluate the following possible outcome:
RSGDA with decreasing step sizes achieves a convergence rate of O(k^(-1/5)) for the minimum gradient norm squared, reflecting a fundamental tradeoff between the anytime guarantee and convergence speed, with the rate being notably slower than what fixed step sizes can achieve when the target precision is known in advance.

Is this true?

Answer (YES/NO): NO